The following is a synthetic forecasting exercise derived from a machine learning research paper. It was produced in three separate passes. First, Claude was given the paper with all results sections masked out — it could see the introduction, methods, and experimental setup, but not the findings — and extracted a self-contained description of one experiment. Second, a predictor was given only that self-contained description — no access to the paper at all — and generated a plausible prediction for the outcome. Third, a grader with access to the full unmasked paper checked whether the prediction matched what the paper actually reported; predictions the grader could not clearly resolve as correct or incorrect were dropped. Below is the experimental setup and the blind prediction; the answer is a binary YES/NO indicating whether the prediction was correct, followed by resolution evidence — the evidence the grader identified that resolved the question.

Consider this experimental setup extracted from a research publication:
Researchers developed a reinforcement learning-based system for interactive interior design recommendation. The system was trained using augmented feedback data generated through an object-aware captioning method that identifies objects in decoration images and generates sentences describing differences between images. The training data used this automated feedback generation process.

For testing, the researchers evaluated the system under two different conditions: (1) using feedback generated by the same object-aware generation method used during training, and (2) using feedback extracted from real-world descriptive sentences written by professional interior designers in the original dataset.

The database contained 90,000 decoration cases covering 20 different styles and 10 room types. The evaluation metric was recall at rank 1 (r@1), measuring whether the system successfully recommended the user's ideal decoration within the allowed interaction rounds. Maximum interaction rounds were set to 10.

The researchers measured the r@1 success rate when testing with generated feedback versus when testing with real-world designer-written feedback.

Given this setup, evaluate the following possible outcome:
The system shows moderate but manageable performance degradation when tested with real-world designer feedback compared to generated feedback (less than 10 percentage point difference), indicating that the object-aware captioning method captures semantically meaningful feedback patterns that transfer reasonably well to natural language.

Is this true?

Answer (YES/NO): NO